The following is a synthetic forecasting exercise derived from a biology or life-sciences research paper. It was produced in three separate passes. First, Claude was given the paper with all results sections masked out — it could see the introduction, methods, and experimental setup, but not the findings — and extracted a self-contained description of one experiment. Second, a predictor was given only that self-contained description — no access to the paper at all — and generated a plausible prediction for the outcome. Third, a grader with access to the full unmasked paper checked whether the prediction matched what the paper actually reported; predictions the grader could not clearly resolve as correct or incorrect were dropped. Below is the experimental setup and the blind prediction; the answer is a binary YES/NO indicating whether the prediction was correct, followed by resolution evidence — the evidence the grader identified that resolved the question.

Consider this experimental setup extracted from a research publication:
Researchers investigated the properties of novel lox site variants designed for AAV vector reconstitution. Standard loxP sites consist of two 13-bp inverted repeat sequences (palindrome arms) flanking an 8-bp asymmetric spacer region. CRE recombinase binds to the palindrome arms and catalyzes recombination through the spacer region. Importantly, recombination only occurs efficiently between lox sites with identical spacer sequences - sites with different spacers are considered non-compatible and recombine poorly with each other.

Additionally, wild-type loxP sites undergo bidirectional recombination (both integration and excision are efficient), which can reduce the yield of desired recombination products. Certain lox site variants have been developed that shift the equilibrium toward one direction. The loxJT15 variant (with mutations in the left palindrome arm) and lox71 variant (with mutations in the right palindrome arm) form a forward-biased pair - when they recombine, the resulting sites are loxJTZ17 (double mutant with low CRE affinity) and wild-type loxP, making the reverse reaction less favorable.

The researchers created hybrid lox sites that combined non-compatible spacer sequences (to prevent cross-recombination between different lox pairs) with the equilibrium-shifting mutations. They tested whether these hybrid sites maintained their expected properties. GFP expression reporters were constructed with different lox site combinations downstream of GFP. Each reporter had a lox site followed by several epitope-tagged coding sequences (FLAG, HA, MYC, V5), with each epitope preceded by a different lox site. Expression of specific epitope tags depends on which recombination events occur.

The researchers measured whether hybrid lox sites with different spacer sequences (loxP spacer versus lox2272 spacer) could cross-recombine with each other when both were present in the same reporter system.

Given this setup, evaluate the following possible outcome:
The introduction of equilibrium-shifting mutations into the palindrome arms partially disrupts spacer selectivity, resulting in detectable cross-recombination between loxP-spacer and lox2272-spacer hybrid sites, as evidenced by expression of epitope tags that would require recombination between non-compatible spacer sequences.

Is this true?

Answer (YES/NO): NO